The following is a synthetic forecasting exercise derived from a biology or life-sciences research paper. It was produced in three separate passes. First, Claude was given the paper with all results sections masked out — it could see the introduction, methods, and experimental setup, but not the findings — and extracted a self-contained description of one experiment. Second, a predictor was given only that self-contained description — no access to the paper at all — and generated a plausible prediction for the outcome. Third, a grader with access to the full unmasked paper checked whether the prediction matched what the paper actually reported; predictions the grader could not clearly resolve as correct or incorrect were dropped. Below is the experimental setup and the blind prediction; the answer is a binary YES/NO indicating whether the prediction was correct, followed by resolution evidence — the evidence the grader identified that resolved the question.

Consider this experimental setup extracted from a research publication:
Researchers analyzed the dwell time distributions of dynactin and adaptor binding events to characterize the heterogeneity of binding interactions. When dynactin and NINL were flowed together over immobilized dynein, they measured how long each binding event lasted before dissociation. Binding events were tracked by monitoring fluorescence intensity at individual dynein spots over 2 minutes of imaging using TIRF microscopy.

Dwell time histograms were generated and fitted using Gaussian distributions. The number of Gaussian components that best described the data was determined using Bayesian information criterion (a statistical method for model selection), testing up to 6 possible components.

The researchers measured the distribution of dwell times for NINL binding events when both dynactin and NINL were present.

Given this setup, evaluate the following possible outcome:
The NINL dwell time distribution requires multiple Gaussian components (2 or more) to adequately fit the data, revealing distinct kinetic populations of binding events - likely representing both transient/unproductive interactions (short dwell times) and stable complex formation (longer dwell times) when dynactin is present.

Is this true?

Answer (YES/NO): YES